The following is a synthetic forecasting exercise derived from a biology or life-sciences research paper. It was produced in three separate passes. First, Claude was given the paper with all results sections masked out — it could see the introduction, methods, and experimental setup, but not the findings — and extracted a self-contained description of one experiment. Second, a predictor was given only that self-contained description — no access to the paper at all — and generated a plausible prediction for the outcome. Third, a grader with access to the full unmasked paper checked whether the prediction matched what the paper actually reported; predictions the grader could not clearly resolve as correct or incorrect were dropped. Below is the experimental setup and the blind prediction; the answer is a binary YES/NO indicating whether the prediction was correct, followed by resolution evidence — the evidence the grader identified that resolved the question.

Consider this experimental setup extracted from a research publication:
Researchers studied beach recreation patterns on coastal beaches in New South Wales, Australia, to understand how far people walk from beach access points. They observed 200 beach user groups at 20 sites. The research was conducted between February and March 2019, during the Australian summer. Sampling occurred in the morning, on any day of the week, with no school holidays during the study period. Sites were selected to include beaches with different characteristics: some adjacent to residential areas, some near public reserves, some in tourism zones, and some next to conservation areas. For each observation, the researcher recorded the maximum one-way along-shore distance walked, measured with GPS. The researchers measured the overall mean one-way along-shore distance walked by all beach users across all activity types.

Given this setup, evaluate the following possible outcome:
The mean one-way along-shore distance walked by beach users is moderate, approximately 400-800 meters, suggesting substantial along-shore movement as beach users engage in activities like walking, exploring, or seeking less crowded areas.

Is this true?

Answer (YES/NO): YES